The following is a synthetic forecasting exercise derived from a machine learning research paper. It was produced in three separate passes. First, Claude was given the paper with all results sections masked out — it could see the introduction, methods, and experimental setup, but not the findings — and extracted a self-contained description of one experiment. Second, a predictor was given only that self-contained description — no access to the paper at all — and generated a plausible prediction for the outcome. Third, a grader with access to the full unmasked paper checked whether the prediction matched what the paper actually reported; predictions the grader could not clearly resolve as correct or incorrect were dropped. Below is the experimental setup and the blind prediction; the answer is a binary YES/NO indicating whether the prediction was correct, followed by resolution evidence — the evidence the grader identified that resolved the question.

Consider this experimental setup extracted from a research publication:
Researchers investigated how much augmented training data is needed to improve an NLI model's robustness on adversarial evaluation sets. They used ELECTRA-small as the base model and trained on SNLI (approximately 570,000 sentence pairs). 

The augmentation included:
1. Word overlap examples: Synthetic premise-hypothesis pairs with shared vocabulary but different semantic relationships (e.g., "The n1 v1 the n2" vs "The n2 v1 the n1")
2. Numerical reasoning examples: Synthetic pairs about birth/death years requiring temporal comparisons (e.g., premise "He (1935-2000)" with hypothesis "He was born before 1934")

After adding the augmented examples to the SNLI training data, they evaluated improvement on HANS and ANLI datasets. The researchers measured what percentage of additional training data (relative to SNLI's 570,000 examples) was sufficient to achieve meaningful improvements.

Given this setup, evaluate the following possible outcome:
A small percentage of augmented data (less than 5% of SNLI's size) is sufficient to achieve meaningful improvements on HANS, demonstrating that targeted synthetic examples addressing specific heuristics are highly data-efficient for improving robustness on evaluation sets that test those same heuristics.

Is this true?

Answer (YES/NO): YES